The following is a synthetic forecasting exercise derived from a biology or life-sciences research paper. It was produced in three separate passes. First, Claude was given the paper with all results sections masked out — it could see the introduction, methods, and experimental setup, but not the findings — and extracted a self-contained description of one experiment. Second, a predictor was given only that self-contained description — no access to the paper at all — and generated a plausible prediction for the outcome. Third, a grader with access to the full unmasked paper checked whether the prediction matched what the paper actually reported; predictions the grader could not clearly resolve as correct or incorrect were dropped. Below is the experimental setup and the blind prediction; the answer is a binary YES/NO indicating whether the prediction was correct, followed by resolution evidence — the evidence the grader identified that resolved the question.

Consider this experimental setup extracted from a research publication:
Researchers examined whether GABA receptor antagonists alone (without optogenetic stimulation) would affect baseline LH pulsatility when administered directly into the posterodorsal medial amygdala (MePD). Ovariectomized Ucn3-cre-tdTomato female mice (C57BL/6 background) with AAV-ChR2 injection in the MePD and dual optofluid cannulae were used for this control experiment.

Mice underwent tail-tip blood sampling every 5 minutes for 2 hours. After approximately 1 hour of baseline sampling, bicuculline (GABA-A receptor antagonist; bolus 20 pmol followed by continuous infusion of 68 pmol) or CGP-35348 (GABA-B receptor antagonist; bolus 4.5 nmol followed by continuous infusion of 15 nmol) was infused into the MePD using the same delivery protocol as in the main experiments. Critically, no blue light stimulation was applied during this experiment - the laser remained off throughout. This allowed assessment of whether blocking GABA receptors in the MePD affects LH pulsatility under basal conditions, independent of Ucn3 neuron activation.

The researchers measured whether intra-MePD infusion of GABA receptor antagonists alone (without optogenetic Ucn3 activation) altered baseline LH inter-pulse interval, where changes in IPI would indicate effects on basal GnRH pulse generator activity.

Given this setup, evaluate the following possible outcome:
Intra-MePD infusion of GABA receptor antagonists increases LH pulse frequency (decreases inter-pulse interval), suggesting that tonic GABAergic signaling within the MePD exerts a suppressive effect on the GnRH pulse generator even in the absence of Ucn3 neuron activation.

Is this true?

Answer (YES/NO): NO